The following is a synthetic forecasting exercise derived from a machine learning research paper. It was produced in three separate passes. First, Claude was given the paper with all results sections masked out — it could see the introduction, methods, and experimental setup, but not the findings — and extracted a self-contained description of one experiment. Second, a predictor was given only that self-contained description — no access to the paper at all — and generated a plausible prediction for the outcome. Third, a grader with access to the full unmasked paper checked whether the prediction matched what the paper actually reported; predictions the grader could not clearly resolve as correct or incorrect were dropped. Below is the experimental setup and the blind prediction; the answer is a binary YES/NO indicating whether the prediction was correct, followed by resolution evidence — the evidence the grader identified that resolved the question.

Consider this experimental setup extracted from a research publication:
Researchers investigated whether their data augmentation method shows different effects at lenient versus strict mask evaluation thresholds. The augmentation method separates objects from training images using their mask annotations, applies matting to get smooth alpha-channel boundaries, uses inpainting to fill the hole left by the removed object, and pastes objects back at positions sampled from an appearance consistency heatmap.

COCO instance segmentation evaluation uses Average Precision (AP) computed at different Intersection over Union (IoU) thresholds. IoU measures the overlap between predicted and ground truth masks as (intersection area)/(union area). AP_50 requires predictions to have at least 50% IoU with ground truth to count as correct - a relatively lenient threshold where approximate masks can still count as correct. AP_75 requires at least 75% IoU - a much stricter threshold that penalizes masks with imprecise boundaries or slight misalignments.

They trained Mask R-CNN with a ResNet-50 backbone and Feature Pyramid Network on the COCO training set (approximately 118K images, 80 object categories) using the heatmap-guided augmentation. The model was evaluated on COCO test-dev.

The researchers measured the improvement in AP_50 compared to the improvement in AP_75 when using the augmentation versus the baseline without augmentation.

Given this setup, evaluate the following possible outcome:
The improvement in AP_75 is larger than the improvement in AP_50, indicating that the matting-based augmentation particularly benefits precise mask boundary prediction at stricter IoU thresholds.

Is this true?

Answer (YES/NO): YES